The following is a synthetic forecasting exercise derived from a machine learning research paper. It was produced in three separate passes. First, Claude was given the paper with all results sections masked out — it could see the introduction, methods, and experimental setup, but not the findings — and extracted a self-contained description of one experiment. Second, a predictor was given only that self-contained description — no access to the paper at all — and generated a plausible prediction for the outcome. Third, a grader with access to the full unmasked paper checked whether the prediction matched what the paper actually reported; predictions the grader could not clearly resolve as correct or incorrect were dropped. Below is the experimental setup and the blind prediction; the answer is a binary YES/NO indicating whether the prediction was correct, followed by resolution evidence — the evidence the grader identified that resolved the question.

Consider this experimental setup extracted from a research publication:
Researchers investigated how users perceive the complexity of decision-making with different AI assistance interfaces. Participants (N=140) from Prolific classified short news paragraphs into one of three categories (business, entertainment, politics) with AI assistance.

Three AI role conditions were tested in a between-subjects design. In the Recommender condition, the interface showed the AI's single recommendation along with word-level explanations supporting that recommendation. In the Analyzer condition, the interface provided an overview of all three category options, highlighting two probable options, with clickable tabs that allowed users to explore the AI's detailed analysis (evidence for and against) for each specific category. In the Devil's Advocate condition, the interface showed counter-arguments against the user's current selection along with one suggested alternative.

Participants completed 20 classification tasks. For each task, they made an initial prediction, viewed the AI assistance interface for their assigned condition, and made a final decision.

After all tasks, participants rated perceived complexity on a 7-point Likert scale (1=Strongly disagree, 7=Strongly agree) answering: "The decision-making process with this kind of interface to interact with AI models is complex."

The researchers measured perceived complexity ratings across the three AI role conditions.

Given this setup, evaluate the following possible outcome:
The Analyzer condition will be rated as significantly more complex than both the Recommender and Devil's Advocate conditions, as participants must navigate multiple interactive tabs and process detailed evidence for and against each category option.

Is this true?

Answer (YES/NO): NO